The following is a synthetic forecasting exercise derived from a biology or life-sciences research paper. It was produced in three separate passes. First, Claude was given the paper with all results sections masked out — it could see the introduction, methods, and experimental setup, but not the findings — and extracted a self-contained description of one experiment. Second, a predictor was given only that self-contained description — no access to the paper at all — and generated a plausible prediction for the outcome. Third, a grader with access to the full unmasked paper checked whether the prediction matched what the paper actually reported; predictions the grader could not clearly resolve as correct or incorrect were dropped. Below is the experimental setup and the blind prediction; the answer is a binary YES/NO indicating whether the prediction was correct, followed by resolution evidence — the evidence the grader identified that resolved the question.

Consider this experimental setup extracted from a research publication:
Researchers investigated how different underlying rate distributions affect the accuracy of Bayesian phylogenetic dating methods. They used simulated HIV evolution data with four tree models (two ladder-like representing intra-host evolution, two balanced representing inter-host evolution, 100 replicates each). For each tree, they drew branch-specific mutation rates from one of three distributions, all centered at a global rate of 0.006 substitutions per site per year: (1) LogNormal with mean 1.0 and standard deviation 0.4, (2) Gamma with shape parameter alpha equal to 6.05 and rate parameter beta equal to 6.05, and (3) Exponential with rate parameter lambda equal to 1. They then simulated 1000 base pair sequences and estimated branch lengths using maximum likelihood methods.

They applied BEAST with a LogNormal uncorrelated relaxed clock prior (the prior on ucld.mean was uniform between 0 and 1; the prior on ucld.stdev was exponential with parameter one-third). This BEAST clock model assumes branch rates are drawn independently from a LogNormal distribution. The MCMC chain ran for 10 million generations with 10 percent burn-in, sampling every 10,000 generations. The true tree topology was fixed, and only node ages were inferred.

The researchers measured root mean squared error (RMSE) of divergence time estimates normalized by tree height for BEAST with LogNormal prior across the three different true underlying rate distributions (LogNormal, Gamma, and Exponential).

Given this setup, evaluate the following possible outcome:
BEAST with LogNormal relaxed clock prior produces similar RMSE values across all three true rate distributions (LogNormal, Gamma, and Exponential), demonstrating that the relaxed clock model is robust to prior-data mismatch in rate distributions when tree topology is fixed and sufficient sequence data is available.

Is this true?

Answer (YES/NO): NO